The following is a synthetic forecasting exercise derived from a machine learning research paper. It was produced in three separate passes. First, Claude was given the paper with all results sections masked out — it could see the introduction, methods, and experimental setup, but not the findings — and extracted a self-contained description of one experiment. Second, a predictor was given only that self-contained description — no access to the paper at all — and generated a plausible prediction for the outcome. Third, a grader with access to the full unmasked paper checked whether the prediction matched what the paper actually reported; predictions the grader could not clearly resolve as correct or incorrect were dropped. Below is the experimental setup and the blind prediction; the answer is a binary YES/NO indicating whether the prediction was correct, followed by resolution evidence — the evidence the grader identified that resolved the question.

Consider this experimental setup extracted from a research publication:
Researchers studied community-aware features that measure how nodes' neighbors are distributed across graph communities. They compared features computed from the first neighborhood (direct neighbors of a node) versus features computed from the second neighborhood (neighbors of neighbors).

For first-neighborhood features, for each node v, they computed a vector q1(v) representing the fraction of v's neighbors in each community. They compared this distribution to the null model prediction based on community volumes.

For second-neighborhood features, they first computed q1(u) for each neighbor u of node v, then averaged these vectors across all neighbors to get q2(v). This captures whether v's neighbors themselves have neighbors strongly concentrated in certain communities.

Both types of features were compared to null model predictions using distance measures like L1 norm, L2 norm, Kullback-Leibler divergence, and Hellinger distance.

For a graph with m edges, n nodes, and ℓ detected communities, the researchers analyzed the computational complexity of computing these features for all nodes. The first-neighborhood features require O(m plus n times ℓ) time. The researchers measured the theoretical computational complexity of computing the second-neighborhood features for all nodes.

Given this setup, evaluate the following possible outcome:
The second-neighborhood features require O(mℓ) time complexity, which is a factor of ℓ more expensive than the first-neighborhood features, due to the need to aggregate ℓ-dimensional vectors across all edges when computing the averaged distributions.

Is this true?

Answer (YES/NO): NO